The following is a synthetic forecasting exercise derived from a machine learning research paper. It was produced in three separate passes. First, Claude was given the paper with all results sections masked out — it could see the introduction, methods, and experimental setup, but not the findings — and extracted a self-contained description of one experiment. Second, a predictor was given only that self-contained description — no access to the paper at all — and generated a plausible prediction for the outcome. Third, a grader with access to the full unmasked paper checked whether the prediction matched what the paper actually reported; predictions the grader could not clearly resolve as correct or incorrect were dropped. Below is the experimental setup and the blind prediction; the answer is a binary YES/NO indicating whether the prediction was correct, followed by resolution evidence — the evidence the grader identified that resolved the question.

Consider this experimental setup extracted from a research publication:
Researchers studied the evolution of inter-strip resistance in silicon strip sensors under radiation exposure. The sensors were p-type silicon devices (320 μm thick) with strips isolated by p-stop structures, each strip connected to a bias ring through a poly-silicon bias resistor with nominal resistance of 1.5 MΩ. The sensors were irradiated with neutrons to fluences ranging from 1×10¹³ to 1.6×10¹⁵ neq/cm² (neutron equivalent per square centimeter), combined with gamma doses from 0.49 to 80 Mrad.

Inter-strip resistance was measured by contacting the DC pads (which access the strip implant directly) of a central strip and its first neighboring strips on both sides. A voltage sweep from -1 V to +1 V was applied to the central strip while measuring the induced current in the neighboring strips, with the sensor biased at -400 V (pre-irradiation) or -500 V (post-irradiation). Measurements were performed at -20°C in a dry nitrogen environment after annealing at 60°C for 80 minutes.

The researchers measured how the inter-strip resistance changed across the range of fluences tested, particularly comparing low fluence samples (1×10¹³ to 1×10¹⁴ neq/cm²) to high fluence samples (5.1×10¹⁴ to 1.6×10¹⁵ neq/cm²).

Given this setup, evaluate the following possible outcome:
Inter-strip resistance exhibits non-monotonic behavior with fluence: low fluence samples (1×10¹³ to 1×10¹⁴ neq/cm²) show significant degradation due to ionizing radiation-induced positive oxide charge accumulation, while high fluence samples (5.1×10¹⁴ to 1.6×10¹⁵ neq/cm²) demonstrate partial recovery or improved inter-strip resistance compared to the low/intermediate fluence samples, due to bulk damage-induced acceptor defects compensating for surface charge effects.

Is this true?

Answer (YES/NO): YES